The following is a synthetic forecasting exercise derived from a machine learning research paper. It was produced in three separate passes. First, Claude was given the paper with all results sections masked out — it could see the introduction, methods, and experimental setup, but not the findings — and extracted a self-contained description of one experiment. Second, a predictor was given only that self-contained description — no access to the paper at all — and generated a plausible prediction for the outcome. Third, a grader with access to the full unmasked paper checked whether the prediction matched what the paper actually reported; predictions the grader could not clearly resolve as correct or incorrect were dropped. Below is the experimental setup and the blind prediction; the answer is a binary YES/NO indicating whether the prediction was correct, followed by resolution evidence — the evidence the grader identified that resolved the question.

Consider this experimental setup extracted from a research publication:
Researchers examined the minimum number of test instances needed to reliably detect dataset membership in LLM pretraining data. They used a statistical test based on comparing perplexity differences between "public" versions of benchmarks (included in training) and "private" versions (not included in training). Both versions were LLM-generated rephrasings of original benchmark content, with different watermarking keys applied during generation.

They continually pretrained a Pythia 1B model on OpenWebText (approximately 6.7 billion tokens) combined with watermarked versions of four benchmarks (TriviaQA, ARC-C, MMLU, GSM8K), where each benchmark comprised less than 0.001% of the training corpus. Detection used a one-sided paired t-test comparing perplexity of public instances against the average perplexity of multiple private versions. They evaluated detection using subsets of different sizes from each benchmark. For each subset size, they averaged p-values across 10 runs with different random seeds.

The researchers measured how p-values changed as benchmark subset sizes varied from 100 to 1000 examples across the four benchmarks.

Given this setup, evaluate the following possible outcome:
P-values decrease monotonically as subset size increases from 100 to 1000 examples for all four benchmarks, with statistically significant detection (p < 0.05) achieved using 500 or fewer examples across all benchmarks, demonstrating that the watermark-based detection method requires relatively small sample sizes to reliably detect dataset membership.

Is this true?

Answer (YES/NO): NO